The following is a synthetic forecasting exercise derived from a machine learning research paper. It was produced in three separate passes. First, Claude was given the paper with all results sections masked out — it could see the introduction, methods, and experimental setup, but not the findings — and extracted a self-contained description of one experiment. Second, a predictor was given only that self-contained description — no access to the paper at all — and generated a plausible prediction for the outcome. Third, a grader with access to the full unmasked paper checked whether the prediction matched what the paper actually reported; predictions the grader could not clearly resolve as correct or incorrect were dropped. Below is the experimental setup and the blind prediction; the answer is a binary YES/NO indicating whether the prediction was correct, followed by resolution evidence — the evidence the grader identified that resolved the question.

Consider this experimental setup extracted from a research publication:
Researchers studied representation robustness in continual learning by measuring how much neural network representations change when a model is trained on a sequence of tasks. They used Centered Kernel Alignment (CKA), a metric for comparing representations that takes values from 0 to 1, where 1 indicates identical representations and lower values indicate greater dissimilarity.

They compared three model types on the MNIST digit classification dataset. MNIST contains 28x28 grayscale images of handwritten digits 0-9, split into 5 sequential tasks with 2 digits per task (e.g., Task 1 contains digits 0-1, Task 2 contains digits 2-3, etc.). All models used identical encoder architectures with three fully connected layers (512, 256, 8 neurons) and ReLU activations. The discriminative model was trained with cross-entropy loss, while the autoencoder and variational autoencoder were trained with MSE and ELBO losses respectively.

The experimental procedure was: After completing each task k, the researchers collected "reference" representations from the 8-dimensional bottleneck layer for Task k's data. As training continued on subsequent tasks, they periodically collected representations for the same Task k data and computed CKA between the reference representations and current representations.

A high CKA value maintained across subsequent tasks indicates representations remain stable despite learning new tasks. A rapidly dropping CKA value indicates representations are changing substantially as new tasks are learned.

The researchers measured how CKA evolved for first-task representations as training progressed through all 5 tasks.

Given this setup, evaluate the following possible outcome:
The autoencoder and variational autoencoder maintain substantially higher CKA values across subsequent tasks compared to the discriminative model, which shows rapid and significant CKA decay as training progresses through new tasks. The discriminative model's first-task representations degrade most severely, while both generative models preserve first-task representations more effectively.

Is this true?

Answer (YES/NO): NO